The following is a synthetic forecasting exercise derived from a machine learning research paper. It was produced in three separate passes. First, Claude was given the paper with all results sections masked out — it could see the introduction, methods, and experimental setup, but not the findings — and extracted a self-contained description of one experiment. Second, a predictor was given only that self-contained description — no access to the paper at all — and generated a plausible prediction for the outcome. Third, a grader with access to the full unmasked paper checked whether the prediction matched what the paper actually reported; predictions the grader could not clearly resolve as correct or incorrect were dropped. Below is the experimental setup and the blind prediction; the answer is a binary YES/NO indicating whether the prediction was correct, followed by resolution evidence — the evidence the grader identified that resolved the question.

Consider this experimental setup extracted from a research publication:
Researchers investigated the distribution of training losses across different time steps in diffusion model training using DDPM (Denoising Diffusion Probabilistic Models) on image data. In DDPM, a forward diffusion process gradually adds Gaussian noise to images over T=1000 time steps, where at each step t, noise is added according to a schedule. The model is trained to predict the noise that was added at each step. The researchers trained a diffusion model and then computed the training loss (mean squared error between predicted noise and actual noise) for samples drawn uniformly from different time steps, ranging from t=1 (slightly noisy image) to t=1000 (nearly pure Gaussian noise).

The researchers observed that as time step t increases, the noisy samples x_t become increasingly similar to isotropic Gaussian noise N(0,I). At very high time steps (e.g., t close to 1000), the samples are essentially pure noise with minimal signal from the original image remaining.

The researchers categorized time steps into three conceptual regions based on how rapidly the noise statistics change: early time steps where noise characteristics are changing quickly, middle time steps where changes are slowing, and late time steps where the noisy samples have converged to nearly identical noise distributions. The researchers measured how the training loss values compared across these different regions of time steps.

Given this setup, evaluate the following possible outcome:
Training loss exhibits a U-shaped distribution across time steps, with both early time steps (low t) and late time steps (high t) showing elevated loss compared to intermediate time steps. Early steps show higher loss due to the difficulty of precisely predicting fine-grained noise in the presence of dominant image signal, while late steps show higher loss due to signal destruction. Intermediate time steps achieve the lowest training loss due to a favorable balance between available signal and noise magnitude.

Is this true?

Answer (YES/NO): NO